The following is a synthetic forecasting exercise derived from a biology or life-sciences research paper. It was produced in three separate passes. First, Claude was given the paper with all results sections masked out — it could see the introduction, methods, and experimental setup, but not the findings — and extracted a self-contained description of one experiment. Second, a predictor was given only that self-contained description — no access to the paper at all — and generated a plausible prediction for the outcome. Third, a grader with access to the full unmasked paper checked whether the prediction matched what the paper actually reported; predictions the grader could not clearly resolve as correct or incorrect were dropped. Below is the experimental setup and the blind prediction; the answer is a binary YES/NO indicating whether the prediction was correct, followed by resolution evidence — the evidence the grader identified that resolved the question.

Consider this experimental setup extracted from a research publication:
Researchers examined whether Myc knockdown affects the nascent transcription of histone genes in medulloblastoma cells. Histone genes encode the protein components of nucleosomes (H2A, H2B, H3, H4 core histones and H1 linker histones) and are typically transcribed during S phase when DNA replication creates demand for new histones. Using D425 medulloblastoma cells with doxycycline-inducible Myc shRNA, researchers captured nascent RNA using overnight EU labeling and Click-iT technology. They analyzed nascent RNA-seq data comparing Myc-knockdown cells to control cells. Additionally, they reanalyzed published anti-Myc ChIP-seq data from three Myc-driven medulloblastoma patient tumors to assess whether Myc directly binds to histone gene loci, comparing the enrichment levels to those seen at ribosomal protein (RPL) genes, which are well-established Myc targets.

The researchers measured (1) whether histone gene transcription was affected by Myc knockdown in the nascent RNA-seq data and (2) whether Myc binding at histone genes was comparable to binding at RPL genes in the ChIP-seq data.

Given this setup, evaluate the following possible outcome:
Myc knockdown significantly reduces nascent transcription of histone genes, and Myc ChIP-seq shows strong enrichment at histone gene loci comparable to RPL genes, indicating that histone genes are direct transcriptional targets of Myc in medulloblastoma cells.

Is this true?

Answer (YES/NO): YES